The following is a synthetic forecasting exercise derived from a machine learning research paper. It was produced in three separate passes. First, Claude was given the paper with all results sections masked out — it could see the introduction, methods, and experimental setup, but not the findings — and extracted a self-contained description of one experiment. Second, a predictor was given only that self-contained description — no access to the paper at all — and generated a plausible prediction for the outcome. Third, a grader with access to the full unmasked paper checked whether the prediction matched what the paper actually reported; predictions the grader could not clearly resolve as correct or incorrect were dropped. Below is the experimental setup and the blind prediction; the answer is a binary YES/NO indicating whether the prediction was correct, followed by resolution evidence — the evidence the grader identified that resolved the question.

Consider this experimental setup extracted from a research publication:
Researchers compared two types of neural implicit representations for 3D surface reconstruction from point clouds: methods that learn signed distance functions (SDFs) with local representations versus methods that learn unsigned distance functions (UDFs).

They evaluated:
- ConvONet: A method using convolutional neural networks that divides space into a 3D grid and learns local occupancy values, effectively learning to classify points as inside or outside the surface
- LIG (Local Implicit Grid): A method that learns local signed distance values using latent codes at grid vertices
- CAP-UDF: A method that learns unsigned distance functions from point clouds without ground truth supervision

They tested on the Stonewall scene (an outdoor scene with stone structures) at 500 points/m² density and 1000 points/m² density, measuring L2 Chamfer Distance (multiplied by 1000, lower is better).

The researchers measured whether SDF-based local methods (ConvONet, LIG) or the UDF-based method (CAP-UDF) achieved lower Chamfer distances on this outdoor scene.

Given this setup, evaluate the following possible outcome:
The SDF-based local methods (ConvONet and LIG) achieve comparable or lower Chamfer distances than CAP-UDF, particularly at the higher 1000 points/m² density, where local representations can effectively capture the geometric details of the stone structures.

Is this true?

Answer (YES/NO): NO